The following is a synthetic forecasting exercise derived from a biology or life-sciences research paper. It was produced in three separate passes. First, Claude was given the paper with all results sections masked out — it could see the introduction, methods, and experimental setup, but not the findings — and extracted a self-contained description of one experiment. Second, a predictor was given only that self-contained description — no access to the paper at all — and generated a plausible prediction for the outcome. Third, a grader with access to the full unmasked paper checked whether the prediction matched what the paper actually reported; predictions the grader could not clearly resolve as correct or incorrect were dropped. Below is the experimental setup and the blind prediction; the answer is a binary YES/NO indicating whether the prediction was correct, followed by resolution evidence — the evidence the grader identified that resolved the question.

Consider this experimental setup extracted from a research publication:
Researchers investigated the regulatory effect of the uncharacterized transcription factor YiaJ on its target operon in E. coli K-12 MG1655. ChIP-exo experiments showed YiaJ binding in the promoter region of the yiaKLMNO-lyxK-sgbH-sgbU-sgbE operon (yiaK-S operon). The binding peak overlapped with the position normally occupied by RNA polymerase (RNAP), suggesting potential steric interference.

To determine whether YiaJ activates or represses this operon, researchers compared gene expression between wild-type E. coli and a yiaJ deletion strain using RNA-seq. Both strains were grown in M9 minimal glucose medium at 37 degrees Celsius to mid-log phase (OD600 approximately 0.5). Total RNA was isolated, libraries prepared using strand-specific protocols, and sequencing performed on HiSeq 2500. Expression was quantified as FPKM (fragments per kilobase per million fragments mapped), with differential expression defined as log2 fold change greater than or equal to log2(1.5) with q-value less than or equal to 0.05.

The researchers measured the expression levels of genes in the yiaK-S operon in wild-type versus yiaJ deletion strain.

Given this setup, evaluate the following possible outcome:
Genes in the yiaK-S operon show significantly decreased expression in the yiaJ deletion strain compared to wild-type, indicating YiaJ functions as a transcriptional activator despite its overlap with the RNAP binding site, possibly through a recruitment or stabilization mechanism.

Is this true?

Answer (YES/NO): NO